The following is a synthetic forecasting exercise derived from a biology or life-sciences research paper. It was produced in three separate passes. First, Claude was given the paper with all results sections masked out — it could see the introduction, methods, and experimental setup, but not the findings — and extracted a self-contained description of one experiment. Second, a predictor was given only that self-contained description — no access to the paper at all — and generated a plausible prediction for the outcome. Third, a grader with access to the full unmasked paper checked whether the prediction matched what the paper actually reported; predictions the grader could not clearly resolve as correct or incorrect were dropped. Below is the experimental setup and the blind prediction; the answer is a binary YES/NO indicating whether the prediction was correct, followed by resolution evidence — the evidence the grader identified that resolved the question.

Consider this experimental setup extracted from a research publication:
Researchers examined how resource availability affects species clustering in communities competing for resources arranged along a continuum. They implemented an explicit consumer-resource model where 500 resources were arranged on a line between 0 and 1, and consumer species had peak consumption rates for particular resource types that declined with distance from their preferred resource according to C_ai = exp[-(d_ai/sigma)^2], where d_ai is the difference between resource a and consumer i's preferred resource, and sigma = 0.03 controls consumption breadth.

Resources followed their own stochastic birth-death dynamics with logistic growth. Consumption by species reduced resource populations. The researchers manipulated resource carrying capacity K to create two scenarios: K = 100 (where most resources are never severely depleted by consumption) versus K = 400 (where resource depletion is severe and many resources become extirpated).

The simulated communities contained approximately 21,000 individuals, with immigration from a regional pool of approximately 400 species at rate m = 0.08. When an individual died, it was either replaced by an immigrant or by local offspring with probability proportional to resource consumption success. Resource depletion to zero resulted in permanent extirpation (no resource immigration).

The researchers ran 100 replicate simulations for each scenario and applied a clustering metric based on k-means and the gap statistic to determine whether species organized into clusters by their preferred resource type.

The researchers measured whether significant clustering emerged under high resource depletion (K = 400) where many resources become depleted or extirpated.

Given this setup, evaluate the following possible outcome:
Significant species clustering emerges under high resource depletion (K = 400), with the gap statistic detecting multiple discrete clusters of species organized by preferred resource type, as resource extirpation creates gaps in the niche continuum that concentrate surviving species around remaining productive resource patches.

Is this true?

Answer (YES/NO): YES